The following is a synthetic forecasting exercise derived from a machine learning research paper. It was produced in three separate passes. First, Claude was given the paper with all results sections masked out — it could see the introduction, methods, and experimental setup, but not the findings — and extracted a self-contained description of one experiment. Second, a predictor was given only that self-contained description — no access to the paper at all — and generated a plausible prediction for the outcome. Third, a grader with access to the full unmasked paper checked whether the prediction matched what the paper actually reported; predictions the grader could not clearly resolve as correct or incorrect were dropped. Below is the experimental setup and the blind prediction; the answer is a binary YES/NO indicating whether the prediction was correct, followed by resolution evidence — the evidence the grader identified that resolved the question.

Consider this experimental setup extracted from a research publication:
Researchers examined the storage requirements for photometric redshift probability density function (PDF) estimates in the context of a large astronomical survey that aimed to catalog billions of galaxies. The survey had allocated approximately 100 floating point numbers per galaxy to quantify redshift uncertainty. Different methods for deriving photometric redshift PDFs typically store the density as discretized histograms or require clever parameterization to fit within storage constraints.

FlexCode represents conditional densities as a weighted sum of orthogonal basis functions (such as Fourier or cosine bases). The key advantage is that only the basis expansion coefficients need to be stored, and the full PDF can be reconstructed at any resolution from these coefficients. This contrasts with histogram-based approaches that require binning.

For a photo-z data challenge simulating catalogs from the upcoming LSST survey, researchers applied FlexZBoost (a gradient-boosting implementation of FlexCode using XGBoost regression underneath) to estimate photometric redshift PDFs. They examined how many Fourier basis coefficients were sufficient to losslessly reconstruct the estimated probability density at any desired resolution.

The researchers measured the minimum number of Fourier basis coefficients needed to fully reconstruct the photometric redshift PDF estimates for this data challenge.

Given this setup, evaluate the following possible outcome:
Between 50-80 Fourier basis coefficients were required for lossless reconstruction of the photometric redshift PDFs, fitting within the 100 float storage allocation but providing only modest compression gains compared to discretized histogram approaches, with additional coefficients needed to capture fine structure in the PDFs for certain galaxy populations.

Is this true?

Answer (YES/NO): NO